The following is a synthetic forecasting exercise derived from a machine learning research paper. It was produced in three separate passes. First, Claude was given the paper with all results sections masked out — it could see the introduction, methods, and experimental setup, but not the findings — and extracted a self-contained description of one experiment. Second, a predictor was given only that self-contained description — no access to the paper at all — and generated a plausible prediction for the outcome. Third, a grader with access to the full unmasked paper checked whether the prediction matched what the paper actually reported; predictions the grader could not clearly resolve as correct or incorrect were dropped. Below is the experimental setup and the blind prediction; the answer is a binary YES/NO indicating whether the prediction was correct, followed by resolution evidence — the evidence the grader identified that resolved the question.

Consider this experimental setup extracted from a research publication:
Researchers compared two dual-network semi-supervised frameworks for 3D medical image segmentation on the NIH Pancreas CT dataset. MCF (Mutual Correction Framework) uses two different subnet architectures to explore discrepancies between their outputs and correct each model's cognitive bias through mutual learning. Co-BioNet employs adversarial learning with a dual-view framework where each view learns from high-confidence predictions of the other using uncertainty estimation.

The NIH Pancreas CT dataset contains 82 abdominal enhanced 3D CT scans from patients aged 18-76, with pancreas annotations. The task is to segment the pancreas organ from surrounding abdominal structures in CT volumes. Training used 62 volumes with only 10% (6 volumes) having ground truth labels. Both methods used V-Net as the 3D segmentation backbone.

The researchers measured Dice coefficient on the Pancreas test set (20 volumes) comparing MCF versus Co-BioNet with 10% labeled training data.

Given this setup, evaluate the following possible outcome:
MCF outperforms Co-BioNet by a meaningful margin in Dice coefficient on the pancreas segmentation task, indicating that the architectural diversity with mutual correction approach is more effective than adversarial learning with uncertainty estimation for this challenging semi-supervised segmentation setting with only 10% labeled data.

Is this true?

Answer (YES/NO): NO